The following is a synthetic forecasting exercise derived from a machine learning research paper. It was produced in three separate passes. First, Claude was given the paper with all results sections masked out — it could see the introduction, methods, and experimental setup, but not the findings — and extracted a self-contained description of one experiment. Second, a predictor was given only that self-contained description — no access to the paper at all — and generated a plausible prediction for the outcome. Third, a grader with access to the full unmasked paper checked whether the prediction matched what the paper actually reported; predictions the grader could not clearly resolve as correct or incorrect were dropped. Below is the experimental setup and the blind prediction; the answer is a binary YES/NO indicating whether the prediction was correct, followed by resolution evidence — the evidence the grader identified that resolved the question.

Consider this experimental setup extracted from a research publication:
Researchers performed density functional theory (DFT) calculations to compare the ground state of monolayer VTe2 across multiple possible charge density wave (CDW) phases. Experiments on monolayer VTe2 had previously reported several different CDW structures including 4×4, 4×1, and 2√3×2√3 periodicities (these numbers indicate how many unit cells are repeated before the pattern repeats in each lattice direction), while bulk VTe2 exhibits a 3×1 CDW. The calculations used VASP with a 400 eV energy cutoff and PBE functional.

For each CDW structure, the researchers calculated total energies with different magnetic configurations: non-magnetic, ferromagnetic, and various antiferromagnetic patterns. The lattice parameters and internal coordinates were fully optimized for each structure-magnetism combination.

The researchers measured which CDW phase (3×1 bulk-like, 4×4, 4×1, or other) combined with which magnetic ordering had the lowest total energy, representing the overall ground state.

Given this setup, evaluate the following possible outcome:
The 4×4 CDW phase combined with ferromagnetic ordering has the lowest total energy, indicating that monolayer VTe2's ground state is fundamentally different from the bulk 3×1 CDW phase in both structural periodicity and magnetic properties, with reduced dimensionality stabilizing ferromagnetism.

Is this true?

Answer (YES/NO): NO